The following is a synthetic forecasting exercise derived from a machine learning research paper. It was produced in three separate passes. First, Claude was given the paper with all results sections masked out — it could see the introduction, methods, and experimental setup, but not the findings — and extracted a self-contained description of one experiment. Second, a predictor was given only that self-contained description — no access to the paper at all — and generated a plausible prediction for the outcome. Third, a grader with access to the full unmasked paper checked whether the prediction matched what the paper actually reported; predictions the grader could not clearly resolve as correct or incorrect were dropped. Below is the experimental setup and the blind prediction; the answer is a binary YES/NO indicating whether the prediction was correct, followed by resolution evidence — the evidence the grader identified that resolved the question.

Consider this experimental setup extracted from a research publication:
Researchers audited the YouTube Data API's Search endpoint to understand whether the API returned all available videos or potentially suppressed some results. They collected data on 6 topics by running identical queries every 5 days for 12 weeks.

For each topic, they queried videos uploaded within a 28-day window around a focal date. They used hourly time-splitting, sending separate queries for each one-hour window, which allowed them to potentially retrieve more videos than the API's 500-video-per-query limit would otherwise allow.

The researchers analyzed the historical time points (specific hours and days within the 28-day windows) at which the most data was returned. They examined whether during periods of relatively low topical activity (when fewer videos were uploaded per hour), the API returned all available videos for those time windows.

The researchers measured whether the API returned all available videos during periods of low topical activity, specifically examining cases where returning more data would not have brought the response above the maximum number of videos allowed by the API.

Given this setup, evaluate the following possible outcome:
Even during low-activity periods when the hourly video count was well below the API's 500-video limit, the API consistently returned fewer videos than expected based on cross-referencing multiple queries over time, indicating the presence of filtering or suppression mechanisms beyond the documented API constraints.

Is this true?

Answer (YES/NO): YES